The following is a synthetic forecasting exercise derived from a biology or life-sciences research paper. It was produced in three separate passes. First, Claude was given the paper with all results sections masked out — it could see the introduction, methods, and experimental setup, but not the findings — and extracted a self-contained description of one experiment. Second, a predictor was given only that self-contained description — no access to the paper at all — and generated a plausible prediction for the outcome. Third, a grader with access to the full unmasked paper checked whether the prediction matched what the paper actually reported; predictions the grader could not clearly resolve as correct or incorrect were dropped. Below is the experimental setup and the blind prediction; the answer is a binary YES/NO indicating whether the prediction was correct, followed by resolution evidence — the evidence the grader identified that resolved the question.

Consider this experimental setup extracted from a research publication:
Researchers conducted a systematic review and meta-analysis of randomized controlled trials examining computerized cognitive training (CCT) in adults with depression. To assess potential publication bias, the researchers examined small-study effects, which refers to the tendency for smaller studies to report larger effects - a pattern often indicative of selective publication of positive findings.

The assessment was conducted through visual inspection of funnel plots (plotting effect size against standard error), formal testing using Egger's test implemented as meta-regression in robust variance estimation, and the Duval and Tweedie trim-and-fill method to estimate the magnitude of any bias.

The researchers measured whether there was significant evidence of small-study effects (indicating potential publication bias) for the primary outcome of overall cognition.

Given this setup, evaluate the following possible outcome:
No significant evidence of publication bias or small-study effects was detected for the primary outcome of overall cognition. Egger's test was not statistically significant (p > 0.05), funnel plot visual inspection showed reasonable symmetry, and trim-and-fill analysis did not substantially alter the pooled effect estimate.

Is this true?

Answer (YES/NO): NO